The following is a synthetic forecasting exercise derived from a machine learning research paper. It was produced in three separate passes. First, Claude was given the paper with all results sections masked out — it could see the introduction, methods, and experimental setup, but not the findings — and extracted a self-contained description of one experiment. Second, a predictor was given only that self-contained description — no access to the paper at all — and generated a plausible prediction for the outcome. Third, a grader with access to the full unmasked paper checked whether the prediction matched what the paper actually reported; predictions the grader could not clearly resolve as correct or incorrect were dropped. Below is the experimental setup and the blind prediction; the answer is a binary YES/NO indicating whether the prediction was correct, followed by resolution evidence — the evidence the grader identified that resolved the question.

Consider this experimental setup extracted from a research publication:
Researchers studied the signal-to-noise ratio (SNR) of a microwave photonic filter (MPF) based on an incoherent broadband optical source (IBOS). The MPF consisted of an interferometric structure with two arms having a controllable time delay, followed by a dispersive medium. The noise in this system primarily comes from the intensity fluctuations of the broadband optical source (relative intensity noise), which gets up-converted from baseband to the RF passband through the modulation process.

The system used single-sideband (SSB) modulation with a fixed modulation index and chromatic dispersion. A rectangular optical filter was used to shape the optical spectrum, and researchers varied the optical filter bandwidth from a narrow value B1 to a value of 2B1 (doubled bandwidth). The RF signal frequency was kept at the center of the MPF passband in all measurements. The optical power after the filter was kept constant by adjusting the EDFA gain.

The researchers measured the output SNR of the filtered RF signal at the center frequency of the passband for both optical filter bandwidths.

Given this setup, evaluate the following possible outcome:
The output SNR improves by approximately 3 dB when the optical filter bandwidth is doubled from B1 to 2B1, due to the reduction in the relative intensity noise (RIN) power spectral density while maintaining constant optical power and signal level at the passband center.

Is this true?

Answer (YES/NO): YES